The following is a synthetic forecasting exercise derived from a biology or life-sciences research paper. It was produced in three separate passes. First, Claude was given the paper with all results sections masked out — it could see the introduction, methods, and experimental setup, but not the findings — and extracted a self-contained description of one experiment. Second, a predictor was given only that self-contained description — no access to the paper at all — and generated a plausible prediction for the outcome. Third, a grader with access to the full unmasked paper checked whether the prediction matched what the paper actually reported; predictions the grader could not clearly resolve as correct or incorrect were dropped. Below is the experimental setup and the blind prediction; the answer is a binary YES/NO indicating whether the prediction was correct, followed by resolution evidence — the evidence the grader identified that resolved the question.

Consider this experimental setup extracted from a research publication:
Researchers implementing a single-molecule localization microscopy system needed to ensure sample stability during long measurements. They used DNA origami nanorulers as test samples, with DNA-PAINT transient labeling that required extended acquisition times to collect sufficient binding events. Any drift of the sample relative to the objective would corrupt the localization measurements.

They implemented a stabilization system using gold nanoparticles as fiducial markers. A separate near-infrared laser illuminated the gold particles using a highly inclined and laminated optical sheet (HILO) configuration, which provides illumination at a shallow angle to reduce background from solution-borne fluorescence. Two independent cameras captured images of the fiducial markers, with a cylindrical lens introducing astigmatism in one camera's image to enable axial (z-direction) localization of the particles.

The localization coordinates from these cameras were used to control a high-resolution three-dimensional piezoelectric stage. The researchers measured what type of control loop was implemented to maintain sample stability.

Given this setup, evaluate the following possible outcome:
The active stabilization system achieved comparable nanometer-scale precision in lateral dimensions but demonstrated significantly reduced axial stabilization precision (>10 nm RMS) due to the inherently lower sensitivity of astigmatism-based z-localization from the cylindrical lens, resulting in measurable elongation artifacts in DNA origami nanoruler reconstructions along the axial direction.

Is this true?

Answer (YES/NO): NO